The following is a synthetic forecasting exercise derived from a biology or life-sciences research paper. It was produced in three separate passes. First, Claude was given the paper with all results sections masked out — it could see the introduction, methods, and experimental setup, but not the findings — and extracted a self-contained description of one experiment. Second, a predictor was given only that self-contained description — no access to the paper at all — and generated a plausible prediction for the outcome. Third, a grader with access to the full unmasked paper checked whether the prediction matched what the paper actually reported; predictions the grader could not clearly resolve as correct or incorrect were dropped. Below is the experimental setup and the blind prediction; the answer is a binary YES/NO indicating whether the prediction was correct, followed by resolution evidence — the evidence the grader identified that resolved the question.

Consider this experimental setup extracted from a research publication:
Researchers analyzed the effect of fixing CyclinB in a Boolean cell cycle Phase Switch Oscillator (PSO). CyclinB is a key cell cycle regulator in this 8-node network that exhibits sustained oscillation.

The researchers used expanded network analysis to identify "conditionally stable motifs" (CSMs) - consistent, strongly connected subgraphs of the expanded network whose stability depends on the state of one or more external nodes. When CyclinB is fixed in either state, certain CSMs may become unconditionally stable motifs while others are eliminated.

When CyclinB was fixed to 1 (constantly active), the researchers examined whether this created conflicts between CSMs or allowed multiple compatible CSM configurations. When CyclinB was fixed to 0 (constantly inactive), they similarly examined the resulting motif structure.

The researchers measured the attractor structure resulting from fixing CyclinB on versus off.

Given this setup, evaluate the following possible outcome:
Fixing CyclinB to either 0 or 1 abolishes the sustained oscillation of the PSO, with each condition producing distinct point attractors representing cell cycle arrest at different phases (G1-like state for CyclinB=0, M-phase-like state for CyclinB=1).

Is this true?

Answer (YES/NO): NO